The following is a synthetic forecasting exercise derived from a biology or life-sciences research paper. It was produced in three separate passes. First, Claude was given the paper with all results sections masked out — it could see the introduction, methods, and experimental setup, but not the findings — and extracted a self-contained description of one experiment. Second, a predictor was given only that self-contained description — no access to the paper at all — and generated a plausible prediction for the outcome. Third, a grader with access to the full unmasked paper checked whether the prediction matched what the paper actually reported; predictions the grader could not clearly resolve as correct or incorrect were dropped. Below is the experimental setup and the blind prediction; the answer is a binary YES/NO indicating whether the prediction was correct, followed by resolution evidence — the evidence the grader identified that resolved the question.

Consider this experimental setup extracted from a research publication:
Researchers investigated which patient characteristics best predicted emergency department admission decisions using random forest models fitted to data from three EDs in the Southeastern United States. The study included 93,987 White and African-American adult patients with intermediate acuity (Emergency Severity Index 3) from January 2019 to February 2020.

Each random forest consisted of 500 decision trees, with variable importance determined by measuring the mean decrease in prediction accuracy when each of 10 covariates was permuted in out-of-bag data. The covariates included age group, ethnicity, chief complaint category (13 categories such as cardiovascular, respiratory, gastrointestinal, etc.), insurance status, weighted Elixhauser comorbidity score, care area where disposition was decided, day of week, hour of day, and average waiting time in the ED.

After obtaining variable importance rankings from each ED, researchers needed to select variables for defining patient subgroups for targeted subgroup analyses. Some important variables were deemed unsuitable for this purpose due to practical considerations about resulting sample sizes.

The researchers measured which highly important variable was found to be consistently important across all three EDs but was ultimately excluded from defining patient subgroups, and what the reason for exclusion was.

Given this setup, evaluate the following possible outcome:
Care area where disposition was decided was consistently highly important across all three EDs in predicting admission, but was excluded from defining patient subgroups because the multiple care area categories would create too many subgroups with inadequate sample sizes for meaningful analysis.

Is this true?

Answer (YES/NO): NO